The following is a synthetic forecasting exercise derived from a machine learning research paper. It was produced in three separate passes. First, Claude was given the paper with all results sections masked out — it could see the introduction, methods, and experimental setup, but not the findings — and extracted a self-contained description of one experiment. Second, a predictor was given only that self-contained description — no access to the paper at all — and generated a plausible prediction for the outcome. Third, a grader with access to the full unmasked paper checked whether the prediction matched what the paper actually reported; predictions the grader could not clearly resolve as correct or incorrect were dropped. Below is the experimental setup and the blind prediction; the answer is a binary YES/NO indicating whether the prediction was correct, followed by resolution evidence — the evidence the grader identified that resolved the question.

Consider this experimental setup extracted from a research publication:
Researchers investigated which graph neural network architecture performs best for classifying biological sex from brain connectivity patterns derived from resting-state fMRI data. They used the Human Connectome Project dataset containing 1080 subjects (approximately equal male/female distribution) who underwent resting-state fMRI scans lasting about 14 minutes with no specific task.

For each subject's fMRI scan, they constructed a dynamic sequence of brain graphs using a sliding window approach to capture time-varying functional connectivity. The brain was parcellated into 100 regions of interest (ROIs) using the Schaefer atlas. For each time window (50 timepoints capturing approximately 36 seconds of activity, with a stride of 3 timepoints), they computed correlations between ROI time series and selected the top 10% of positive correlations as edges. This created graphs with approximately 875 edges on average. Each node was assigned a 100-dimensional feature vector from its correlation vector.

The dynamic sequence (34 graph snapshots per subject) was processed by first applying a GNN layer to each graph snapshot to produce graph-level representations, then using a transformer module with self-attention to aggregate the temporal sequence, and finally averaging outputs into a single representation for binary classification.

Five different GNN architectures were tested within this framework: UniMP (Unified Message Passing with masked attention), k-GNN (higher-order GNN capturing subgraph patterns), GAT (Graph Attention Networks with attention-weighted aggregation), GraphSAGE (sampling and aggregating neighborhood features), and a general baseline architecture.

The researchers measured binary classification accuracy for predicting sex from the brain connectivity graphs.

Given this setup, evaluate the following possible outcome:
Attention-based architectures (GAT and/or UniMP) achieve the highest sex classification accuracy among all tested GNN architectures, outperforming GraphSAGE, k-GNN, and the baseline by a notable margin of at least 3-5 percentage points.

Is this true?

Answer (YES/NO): YES